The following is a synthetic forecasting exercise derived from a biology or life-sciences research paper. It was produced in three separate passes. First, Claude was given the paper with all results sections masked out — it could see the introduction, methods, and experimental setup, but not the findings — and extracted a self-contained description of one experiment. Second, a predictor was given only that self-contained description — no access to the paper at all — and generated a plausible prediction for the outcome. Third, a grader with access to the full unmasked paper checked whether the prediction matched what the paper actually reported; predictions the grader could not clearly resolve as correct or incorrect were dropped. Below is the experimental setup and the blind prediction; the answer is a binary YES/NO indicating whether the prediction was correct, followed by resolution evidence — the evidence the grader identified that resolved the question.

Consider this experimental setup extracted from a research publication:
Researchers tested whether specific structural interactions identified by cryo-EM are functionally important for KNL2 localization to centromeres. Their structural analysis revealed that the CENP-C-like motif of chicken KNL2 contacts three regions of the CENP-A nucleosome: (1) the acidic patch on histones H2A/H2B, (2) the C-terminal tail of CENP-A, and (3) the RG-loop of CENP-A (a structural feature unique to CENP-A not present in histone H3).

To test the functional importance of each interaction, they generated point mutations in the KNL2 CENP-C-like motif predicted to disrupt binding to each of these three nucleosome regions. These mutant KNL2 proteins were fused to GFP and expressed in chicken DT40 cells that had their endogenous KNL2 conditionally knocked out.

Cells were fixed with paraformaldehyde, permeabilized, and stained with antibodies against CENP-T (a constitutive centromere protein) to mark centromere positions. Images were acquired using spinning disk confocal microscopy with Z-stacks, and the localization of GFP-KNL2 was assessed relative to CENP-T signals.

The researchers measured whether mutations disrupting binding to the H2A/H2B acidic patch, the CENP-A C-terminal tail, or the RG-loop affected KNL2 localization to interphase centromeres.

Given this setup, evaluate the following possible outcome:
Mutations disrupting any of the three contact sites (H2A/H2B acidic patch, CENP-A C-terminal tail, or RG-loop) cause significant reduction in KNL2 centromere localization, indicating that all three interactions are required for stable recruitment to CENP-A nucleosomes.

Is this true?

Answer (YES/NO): YES